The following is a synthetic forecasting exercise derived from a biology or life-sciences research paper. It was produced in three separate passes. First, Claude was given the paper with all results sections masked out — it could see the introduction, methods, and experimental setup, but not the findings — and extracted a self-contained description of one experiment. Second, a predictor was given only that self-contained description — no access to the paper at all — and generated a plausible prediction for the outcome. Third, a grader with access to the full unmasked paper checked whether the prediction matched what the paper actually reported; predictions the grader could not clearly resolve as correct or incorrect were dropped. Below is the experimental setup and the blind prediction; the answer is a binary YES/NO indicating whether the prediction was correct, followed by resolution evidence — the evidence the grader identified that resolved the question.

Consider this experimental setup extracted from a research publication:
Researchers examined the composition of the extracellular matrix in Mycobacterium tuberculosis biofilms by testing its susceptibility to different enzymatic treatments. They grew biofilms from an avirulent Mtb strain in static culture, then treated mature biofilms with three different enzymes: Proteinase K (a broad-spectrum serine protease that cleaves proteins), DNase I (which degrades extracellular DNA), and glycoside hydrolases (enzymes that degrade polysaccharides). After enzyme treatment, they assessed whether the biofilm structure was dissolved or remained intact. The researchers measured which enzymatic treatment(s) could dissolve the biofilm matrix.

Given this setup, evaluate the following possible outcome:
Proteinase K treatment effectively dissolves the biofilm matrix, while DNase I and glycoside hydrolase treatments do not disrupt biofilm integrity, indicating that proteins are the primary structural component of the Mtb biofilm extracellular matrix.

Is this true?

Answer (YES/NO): YES